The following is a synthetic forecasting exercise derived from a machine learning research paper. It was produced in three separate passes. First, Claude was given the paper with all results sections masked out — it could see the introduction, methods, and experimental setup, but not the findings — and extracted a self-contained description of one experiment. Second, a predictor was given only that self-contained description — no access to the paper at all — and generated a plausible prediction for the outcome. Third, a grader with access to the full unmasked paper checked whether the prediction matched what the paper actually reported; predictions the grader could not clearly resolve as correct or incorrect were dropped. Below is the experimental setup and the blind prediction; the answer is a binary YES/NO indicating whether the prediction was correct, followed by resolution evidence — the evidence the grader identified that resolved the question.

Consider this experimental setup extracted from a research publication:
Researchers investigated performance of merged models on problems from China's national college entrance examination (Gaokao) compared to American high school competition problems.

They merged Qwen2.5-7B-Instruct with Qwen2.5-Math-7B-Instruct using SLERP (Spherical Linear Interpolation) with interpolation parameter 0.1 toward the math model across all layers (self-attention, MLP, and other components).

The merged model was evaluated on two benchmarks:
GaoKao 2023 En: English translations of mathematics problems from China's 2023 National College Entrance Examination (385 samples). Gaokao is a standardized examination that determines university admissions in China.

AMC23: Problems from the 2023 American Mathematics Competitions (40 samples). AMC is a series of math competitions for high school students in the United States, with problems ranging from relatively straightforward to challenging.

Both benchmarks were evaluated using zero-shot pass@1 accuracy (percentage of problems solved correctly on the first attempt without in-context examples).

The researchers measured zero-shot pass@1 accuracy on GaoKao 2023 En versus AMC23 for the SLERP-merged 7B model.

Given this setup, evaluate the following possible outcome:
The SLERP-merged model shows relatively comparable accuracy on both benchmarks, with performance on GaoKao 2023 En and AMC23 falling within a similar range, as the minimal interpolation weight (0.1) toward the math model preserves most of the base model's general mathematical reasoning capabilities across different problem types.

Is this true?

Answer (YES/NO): NO